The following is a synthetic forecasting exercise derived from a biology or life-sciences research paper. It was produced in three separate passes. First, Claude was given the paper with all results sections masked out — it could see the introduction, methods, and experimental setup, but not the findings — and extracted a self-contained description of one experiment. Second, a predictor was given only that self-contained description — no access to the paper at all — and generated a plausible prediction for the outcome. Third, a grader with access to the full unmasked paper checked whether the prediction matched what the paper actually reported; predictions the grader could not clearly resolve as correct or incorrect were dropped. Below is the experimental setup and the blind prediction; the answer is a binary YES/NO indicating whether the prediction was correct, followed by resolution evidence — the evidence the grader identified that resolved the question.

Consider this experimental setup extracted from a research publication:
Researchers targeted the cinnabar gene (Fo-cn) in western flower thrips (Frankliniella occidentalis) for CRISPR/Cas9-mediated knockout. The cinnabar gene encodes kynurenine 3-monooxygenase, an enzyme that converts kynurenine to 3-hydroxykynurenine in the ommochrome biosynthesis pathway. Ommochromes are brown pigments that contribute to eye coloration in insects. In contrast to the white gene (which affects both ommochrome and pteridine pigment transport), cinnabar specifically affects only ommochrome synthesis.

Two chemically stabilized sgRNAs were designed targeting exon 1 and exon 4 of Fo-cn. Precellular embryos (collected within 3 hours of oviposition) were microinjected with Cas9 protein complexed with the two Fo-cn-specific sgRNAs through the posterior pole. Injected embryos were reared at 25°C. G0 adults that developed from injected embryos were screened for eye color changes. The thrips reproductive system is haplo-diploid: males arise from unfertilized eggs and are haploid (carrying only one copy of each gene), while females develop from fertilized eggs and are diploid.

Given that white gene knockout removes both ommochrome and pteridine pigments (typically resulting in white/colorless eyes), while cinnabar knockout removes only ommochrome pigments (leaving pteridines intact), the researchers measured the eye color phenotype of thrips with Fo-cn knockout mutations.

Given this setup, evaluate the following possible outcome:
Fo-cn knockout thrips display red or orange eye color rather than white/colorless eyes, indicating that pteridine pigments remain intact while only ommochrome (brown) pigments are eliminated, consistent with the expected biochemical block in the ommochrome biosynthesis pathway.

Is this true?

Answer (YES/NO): YES